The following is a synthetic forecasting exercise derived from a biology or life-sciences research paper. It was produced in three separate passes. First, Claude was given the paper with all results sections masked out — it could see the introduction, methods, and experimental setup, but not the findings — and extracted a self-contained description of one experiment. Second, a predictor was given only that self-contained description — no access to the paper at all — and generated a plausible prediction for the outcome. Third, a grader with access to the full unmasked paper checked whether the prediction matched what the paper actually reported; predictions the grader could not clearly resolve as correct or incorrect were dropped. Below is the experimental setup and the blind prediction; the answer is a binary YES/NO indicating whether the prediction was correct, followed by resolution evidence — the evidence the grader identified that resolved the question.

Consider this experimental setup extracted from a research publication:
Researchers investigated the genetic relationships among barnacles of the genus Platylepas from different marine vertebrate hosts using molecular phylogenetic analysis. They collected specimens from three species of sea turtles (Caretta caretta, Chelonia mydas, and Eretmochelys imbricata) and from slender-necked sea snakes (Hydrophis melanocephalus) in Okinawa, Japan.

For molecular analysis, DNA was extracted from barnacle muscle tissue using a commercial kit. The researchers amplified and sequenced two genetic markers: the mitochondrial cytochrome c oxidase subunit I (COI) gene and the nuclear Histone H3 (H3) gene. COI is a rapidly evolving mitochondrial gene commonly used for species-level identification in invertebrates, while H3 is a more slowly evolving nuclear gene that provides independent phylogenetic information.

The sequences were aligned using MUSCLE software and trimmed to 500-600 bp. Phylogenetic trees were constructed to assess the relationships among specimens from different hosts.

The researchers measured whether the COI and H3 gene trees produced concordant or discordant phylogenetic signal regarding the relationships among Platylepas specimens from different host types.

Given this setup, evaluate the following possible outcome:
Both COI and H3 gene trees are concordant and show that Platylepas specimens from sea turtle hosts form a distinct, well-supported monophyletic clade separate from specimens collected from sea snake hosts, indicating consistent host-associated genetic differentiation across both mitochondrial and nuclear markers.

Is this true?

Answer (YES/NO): NO